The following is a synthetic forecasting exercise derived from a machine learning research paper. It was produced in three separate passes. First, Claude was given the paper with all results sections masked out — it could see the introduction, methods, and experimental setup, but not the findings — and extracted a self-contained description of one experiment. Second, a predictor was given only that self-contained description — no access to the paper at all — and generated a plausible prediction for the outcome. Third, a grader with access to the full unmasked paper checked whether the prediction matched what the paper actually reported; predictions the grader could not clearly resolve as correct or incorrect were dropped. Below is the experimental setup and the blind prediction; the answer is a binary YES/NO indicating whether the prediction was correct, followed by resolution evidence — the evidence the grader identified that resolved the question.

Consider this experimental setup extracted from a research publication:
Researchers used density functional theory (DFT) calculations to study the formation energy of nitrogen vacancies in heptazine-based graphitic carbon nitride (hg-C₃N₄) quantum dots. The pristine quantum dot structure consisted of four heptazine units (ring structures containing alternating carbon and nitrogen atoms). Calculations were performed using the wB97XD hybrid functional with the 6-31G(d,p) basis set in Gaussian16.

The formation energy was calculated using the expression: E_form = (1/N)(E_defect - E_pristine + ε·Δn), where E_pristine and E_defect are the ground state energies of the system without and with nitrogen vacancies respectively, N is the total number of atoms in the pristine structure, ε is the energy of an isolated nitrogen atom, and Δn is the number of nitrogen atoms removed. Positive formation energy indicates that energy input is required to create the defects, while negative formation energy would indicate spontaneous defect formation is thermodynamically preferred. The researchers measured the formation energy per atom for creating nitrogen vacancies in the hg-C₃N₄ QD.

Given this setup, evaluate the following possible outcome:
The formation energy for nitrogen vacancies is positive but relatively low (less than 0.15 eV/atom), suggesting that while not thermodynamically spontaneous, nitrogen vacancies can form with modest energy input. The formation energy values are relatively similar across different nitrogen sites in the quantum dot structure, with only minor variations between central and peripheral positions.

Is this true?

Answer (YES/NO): NO